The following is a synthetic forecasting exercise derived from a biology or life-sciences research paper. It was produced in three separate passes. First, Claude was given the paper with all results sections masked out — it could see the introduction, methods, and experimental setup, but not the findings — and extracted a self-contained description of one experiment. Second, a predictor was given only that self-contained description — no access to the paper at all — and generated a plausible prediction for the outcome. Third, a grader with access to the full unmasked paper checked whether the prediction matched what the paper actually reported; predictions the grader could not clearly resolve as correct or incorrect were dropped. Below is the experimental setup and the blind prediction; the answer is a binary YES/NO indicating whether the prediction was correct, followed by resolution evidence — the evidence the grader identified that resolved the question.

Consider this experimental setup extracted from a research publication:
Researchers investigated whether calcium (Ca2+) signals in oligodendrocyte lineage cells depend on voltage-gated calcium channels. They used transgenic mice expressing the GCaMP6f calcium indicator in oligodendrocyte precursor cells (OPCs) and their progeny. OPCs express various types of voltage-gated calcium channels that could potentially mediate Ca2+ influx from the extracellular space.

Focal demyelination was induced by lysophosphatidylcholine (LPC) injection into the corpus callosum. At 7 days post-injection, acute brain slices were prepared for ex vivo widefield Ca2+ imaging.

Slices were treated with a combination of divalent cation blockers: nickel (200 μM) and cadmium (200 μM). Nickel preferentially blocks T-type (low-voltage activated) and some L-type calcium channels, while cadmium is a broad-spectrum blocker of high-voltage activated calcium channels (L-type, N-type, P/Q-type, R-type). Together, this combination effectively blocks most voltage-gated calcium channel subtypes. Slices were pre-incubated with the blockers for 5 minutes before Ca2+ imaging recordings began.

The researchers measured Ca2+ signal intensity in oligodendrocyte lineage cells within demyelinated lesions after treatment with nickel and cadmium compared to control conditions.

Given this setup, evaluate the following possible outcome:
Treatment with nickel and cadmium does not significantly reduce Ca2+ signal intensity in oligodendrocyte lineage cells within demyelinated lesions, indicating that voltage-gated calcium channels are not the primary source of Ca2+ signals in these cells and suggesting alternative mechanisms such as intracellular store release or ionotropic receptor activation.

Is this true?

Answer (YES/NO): YES